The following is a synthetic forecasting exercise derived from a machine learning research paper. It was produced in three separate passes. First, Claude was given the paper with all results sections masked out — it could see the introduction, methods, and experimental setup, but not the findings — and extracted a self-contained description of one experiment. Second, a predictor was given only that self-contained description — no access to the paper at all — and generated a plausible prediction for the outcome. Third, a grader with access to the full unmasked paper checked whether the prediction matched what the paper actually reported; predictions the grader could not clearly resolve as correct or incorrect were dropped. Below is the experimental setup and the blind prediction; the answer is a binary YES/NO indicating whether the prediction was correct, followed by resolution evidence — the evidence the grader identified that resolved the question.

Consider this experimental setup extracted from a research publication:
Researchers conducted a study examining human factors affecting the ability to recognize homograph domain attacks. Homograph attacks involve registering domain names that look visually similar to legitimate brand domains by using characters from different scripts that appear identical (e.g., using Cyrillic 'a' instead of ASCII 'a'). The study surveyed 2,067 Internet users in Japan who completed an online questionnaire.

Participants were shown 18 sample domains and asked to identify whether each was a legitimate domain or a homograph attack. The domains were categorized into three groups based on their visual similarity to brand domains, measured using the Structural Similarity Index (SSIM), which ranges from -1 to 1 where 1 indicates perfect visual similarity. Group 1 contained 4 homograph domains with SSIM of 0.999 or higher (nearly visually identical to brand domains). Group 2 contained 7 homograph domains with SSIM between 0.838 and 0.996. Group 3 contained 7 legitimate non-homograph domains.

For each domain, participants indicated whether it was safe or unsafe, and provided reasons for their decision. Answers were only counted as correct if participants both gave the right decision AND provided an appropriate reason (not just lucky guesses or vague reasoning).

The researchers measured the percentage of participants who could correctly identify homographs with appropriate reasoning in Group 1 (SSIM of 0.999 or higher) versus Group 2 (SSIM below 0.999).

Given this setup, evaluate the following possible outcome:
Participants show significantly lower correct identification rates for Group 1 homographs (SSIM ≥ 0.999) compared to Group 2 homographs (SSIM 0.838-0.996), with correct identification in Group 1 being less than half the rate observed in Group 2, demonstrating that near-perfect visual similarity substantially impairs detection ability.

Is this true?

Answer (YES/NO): YES